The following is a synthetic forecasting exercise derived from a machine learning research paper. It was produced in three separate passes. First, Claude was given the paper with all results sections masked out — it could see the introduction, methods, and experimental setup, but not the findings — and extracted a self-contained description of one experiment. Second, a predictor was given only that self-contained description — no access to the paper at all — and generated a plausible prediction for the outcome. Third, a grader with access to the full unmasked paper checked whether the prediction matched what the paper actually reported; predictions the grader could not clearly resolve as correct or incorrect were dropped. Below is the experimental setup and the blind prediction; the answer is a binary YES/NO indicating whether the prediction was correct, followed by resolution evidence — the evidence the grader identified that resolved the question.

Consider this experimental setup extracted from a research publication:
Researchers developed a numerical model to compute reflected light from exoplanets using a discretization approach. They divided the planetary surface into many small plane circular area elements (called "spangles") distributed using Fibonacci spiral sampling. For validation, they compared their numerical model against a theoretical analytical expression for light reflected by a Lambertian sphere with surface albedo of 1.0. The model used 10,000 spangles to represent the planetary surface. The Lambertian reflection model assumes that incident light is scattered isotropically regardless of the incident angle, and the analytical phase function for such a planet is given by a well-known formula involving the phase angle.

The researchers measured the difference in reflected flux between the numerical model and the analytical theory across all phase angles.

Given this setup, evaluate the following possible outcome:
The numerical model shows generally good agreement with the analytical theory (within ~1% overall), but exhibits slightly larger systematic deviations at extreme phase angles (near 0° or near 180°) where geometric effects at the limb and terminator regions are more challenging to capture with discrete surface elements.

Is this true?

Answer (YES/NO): NO